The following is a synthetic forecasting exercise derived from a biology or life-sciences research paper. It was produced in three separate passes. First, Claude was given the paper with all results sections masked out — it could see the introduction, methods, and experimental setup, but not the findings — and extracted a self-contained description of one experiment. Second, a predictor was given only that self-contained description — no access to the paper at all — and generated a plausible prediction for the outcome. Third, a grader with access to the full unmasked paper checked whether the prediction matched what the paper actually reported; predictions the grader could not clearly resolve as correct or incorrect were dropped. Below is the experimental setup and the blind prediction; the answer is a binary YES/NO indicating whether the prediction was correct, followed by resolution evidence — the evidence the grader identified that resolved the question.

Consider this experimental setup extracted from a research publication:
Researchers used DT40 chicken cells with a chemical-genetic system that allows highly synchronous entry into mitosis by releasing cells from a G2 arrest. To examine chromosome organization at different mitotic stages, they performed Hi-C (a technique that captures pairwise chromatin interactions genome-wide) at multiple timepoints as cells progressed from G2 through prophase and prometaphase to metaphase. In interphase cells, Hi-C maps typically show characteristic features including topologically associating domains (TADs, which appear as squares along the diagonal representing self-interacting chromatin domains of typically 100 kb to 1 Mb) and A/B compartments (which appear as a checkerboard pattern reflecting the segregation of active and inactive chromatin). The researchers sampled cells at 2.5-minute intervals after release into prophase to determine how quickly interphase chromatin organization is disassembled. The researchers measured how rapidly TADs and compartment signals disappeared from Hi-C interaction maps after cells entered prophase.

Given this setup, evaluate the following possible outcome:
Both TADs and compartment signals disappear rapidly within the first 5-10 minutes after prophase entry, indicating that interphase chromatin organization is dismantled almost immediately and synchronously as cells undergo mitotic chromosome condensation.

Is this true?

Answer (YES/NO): YES